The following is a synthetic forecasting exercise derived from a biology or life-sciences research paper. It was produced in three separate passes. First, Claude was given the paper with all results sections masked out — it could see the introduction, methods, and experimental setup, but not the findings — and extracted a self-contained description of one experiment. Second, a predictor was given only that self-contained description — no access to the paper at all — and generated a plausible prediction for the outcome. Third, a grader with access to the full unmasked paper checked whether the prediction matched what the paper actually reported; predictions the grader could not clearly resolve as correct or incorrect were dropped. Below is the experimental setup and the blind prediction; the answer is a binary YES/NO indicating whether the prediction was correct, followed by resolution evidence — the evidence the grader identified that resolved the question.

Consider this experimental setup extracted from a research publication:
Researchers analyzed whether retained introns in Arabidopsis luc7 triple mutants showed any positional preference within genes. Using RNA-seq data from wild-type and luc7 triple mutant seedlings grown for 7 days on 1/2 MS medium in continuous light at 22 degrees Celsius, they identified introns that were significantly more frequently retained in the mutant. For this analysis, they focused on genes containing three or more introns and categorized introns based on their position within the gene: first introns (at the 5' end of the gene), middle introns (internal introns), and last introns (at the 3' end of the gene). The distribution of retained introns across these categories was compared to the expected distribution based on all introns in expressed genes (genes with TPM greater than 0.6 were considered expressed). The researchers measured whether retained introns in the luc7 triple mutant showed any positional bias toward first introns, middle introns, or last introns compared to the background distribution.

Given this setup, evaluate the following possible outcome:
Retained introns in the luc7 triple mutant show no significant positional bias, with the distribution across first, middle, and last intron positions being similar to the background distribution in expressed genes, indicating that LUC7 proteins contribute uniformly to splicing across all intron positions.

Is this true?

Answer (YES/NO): NO